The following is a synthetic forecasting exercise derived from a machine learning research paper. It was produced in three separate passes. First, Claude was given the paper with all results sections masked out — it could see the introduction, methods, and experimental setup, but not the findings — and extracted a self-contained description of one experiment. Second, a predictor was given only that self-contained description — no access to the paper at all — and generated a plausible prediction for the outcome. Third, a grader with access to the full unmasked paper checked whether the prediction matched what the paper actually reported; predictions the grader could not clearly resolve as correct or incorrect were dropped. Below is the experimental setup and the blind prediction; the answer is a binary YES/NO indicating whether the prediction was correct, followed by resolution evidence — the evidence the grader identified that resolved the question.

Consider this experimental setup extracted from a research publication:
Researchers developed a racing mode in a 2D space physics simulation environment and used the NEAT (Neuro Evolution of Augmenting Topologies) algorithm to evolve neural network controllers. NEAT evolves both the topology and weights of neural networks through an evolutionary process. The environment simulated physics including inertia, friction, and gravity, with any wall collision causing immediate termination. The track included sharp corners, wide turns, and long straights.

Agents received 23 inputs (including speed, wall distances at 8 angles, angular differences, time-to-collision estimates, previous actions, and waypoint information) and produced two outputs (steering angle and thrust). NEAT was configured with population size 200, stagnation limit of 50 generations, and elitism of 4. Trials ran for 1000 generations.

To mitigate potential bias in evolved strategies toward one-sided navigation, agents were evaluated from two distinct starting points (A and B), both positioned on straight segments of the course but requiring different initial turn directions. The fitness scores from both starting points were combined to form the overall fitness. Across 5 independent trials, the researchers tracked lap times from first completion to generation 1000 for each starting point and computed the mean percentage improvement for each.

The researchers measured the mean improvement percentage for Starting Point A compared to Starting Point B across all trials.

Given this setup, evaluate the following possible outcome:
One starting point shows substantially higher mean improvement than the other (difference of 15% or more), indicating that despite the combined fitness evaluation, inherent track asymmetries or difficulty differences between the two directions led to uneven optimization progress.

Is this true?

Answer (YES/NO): NO